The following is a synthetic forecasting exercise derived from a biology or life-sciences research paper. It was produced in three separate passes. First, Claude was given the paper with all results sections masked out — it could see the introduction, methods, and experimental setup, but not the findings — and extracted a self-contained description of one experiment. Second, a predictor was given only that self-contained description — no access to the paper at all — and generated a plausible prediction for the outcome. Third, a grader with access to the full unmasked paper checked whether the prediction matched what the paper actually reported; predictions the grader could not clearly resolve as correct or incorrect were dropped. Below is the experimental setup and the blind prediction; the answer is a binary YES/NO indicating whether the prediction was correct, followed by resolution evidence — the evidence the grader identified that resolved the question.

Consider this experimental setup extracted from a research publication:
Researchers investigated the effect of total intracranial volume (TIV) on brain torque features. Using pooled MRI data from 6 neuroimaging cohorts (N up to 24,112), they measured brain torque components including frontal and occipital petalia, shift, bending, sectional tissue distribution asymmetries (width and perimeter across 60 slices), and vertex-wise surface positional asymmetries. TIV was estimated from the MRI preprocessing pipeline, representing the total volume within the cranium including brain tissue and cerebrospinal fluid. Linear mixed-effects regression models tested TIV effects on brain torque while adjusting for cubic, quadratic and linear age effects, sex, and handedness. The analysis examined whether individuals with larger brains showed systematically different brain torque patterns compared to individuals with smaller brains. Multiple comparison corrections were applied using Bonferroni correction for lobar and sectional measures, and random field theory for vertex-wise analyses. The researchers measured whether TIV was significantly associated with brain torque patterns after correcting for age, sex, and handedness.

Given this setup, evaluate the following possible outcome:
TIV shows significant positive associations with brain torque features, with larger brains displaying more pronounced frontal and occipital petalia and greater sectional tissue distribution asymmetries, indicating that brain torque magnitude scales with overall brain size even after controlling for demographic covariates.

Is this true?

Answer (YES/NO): NO